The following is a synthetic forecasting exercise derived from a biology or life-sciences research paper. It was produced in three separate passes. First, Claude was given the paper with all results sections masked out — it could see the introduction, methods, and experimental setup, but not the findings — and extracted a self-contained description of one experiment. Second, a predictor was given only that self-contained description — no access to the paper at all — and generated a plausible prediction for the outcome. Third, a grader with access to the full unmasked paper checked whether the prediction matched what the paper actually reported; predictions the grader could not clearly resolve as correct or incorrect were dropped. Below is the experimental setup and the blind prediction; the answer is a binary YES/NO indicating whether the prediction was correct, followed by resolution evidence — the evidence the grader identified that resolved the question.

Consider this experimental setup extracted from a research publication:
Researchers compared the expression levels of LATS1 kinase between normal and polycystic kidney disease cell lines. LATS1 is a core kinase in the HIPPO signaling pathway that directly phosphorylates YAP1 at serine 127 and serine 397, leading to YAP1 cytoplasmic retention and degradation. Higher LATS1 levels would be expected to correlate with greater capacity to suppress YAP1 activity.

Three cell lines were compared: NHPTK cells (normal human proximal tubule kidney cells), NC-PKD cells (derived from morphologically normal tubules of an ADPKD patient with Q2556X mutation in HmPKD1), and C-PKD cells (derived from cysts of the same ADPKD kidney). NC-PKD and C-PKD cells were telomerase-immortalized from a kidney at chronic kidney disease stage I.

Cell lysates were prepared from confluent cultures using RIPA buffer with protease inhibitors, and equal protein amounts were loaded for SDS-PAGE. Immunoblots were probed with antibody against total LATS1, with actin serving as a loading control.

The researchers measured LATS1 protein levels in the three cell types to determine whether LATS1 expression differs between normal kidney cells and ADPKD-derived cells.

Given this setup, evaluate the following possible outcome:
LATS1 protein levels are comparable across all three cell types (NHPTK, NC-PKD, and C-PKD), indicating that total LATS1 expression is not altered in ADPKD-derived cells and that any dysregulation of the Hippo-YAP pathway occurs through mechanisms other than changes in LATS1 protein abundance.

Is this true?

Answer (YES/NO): NO